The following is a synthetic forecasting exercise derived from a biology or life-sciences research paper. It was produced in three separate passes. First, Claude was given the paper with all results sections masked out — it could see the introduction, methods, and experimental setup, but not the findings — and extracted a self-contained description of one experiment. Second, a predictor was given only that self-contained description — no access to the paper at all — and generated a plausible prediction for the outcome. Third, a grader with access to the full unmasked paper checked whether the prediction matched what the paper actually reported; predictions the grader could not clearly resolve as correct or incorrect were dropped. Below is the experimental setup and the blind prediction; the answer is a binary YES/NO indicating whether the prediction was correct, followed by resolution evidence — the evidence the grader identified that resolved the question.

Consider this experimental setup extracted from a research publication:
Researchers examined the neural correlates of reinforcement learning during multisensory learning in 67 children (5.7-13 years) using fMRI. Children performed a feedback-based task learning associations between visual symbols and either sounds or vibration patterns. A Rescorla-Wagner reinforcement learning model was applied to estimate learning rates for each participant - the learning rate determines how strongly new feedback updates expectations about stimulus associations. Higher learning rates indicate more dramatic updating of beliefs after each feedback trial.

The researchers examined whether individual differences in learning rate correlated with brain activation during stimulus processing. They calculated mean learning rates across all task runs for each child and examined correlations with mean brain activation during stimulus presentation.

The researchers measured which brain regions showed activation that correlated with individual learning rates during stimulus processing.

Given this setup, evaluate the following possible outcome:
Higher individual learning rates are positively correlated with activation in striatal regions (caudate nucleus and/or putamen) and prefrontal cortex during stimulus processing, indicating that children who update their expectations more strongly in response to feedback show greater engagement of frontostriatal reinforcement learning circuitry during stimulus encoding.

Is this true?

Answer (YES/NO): NO